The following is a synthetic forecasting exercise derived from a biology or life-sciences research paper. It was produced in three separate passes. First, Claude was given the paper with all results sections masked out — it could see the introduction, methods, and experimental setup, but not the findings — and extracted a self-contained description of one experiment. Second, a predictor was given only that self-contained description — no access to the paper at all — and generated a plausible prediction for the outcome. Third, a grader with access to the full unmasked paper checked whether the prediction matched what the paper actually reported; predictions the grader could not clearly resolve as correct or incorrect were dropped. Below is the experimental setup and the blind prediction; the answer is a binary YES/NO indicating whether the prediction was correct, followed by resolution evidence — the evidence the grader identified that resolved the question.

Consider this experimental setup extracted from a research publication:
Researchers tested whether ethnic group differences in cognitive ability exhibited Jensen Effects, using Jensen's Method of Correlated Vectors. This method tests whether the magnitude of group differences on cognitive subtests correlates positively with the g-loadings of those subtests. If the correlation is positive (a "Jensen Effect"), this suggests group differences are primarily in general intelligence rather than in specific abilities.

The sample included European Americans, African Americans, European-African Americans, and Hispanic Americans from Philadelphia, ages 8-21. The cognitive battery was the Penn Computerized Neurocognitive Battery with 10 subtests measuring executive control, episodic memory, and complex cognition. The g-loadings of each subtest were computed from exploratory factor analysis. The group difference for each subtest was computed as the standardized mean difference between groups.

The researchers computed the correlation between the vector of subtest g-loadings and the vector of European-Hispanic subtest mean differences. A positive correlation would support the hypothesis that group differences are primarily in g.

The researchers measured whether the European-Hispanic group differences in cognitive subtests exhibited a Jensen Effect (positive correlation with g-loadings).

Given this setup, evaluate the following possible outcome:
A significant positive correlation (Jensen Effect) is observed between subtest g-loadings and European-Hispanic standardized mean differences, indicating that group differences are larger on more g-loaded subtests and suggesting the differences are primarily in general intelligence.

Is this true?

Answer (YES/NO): YES